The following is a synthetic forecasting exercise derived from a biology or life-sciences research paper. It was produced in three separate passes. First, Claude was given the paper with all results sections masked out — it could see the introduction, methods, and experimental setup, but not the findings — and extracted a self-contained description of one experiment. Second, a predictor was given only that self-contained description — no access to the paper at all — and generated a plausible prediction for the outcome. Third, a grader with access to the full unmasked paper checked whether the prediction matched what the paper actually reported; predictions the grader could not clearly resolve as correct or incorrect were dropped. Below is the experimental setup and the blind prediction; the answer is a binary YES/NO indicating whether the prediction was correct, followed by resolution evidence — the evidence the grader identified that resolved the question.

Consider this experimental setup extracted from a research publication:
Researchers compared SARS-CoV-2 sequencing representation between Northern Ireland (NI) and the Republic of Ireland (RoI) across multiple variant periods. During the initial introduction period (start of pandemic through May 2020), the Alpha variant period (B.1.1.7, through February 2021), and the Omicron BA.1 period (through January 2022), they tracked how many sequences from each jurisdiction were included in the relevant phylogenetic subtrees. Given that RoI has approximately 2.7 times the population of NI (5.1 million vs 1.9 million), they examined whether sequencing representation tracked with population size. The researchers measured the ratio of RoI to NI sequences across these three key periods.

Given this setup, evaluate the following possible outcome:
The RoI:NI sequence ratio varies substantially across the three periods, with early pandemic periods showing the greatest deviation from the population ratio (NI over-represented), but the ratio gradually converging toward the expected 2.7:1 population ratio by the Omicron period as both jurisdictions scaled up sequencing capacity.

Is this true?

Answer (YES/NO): NO